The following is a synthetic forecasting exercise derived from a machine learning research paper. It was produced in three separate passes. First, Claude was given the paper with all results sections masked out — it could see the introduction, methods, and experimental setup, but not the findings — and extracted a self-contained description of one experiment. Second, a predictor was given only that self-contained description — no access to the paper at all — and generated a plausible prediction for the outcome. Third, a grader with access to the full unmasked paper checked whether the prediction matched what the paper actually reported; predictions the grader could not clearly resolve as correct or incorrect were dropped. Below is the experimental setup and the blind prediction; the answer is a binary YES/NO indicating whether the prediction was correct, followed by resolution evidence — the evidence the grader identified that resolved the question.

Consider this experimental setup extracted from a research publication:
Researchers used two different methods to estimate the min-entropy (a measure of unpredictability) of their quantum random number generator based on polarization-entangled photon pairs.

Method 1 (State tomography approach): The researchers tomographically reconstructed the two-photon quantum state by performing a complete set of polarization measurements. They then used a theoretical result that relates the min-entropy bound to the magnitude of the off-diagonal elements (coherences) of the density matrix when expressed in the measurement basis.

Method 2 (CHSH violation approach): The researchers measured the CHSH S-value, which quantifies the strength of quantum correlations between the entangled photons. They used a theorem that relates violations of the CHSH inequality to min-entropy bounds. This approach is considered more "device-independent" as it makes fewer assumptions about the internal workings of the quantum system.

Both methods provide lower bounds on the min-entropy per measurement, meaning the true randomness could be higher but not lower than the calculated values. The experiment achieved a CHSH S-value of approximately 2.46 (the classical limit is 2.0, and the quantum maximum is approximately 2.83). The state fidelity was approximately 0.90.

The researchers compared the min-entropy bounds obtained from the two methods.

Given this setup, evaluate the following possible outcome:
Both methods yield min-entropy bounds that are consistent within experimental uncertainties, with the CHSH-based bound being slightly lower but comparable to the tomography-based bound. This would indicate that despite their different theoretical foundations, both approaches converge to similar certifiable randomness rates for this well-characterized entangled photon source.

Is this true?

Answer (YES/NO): NO